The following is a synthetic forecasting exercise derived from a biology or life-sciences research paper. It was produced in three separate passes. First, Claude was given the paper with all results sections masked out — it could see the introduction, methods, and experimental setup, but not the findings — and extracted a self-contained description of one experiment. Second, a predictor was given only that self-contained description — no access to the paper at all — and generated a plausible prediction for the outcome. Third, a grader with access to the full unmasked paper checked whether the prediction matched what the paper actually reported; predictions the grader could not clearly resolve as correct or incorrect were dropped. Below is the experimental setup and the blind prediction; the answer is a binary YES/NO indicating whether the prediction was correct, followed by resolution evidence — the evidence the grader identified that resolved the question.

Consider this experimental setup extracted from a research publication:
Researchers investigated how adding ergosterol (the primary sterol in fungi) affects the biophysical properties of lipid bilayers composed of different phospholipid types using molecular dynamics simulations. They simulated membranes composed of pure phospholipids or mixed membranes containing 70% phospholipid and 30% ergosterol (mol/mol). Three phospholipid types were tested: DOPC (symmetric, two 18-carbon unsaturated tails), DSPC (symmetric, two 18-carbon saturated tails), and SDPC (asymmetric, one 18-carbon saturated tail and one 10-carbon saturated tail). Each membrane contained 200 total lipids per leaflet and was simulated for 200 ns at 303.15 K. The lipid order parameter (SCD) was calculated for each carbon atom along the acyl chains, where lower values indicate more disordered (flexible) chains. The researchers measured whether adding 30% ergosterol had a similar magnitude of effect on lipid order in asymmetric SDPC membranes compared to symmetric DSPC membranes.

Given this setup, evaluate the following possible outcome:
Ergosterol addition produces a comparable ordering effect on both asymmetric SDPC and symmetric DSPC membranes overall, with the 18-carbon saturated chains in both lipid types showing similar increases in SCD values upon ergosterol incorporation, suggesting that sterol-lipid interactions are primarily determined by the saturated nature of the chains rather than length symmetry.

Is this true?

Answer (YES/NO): NO